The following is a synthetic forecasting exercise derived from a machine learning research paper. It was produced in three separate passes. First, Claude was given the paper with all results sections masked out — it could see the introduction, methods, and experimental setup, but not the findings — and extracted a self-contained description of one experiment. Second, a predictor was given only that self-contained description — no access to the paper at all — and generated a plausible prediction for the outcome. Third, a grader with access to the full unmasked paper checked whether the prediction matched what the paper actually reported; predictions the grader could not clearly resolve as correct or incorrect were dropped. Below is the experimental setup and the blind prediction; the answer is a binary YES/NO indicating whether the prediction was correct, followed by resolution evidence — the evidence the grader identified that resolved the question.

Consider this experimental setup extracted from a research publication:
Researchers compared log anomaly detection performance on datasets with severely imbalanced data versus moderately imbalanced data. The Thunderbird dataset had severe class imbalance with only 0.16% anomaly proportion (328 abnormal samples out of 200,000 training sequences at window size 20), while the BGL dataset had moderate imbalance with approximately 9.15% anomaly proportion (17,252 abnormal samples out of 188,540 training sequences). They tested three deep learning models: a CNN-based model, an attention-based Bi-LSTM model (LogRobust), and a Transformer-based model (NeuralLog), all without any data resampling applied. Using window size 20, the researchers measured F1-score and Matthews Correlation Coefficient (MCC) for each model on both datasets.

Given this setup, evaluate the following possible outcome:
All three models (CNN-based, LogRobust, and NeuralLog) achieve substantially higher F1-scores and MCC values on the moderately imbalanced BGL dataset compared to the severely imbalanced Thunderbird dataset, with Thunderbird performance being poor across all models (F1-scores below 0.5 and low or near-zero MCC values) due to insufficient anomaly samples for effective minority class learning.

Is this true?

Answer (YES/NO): NO